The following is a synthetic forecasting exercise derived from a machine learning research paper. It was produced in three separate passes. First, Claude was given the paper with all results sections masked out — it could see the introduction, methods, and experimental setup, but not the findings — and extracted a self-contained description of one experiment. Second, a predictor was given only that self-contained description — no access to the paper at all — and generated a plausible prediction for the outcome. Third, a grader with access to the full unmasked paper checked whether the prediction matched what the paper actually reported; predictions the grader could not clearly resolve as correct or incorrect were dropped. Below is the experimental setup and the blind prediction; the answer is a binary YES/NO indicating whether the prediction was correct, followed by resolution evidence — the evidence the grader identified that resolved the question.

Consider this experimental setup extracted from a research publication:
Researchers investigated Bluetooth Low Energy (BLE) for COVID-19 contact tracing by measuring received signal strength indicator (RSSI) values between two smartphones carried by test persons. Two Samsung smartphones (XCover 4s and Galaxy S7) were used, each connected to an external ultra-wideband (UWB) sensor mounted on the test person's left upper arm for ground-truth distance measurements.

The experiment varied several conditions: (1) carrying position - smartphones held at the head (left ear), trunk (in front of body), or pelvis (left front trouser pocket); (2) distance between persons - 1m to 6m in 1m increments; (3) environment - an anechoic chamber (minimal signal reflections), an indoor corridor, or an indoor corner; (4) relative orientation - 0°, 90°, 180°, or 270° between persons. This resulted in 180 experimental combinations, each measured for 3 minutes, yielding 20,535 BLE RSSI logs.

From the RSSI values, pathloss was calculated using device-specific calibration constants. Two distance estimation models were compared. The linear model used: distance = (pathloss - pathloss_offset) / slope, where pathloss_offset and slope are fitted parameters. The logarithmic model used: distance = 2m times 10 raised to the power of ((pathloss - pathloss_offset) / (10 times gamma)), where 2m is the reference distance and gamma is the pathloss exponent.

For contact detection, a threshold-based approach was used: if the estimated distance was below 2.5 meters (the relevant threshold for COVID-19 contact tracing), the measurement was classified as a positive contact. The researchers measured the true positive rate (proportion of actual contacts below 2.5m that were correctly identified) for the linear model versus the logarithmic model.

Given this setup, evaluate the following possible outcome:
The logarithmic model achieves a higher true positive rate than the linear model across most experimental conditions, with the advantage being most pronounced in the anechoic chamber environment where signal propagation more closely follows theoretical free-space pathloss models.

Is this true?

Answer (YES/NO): NO